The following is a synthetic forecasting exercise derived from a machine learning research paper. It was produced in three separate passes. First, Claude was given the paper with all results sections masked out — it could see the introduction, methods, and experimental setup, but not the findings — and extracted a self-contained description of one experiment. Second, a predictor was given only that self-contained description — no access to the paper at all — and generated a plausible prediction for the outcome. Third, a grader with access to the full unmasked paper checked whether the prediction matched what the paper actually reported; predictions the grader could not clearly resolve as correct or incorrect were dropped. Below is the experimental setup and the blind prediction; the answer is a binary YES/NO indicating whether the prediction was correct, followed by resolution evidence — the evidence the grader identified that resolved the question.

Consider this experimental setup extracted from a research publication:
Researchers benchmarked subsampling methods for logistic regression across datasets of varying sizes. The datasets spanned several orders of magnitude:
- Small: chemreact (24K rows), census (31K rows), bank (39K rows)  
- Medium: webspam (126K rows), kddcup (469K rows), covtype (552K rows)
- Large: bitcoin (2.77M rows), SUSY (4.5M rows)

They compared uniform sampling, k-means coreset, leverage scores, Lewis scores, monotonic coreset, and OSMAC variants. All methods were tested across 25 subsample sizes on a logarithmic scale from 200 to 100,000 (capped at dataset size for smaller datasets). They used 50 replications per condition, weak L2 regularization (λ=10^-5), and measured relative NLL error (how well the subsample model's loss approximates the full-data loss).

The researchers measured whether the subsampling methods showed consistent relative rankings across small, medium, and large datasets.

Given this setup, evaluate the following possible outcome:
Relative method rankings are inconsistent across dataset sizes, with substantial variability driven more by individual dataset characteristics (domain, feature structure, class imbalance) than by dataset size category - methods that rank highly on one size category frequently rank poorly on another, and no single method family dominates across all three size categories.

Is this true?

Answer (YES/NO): YES